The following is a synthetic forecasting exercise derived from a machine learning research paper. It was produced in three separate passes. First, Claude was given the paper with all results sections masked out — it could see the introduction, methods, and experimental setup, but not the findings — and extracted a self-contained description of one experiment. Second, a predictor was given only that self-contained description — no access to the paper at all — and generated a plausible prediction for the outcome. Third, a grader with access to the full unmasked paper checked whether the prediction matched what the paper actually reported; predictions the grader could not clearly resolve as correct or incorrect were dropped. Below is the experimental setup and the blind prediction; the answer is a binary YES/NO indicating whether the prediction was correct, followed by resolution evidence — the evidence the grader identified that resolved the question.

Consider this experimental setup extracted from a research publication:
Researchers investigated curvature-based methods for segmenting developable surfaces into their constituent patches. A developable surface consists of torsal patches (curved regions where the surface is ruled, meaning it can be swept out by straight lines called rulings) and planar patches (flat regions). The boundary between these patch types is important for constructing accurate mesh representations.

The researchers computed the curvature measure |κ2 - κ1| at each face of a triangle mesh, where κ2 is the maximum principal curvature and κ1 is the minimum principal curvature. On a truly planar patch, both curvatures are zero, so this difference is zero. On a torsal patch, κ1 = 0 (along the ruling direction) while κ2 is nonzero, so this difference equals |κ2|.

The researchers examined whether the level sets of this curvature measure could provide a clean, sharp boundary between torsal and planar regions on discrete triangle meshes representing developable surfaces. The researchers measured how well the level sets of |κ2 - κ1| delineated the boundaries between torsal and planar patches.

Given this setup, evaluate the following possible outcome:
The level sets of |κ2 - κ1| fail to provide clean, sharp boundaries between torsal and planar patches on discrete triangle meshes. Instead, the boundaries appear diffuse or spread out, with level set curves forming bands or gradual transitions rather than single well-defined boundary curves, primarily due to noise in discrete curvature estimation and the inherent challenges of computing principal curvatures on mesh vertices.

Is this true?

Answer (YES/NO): YES